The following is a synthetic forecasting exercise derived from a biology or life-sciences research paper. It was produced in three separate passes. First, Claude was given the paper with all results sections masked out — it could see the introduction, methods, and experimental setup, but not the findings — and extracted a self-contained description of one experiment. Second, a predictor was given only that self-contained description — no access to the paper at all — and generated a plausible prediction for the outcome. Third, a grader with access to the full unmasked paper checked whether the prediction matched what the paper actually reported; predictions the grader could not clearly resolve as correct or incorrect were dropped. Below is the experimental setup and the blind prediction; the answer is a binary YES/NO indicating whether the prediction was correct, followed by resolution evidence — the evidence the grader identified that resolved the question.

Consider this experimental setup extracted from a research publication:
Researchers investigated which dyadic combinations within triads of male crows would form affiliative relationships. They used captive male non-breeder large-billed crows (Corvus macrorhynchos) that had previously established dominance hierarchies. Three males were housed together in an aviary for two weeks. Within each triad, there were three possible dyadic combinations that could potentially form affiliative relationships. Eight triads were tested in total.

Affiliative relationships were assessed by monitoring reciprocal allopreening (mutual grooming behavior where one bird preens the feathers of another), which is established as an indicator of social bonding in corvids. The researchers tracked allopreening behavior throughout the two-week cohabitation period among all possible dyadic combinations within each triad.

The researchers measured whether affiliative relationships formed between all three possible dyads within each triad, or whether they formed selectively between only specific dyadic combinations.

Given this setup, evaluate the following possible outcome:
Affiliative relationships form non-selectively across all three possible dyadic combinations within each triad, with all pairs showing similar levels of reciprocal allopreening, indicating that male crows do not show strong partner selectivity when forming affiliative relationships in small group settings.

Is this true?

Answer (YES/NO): NO